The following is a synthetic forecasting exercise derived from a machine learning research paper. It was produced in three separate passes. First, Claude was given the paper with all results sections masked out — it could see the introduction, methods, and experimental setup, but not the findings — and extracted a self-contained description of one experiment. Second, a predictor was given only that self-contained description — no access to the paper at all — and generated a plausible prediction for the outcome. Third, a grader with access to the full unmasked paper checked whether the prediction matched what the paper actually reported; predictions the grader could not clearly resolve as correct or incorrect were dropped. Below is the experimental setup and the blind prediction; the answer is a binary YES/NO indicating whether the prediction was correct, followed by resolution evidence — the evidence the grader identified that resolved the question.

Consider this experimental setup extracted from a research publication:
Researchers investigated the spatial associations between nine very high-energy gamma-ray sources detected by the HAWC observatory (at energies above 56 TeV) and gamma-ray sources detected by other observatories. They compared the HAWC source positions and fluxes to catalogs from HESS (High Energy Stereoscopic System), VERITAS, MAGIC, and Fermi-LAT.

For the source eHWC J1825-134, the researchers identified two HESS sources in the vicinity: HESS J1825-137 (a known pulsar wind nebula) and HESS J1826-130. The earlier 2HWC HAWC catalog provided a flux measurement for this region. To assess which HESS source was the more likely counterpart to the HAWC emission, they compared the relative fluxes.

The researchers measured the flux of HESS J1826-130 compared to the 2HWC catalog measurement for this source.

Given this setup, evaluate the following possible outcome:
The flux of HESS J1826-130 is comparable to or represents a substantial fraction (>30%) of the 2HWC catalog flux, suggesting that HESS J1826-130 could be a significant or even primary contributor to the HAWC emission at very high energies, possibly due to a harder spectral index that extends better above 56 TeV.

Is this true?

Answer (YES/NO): NO